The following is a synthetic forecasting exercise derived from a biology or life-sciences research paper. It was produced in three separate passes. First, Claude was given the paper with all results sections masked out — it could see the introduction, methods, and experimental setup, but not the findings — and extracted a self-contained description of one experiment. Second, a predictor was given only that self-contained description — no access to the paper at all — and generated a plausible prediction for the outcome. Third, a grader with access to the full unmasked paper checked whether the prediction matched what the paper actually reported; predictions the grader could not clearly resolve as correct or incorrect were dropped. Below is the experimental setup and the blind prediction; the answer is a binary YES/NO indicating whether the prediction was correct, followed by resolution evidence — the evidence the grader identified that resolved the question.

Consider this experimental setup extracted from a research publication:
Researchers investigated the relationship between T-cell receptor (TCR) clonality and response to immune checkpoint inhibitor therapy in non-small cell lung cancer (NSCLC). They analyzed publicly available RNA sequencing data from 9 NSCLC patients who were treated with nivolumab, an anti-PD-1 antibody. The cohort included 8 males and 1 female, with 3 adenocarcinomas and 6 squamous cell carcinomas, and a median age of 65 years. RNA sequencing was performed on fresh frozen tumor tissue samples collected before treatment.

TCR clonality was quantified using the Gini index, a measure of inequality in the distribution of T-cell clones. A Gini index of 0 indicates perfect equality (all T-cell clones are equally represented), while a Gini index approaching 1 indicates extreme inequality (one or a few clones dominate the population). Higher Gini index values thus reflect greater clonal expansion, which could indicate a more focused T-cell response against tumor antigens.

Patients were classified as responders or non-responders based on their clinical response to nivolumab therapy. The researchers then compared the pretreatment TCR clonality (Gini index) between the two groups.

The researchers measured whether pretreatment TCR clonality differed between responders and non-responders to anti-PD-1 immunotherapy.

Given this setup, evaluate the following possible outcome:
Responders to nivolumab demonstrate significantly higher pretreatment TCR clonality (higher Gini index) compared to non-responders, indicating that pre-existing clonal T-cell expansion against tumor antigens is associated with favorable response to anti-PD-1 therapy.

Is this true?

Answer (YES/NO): YES